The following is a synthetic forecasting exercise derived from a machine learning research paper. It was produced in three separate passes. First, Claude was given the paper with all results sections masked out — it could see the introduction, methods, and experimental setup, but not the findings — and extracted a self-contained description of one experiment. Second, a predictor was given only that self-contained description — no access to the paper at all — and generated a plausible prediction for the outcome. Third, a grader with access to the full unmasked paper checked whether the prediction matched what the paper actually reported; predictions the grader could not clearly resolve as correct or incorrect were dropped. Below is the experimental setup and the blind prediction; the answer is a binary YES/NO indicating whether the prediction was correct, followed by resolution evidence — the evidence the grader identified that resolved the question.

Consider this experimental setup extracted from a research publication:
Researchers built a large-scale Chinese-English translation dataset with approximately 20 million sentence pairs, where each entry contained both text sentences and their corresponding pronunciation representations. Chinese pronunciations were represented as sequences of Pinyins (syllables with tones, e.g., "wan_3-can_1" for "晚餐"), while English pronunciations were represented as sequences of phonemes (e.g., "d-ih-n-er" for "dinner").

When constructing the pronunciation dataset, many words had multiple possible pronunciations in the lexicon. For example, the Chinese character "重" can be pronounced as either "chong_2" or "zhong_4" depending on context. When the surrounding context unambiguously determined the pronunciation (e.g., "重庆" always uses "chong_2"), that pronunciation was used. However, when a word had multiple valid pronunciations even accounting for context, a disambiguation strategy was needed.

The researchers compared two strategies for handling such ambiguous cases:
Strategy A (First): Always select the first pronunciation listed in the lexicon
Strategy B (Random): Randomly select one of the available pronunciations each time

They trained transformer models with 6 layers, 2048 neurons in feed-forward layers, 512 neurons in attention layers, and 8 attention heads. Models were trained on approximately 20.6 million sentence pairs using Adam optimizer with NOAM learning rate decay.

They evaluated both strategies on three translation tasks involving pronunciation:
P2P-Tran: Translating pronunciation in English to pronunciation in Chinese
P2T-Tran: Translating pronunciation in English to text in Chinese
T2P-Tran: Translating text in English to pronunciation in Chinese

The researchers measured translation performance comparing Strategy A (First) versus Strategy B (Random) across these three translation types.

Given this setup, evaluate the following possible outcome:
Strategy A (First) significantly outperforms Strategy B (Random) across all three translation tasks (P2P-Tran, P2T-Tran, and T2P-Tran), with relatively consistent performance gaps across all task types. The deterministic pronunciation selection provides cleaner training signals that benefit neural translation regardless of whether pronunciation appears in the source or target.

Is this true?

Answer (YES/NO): NO